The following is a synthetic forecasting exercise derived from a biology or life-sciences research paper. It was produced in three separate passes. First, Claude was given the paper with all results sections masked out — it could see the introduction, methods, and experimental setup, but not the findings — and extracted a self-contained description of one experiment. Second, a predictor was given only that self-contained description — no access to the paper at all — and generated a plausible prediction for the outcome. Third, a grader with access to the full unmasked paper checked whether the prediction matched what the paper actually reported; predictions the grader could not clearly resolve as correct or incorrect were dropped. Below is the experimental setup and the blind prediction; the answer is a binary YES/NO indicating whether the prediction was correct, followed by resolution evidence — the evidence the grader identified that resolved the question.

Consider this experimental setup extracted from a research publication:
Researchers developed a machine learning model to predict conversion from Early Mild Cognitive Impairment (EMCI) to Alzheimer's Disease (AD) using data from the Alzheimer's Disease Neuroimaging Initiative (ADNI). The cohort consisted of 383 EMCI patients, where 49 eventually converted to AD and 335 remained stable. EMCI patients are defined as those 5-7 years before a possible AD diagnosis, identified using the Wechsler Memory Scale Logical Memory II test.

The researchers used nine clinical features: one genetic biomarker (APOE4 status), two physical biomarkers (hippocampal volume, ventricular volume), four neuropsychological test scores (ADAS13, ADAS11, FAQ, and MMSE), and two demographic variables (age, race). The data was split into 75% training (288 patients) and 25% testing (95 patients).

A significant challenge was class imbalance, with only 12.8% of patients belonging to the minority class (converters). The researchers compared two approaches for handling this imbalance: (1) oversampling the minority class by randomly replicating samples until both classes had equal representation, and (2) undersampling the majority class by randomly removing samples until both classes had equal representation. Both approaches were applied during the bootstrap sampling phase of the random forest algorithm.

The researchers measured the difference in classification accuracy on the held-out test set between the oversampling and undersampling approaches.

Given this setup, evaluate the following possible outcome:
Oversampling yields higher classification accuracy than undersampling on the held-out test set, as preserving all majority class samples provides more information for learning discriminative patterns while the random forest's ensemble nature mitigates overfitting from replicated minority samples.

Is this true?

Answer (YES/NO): YES